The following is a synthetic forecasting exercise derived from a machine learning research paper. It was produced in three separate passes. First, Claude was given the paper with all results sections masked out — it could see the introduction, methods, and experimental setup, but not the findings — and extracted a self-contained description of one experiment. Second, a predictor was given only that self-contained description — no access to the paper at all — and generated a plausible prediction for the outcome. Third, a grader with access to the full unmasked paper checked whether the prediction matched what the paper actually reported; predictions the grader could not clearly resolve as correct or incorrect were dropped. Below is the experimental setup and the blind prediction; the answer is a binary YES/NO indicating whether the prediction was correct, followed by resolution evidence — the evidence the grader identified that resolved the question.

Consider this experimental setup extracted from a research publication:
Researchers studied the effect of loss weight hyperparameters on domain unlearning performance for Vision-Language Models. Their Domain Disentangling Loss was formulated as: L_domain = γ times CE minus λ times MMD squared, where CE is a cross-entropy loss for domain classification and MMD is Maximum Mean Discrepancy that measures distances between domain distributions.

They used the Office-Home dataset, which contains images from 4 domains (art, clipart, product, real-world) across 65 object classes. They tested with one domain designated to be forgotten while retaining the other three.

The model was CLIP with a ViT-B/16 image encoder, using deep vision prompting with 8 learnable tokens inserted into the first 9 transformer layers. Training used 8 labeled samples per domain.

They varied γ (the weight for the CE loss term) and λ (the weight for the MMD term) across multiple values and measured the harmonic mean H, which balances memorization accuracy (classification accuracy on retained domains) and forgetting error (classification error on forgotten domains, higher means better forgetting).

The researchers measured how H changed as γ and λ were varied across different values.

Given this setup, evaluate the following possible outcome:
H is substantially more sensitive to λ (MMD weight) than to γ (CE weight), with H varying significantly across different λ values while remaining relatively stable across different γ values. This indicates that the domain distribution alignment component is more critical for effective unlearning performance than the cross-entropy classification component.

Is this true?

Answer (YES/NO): NO